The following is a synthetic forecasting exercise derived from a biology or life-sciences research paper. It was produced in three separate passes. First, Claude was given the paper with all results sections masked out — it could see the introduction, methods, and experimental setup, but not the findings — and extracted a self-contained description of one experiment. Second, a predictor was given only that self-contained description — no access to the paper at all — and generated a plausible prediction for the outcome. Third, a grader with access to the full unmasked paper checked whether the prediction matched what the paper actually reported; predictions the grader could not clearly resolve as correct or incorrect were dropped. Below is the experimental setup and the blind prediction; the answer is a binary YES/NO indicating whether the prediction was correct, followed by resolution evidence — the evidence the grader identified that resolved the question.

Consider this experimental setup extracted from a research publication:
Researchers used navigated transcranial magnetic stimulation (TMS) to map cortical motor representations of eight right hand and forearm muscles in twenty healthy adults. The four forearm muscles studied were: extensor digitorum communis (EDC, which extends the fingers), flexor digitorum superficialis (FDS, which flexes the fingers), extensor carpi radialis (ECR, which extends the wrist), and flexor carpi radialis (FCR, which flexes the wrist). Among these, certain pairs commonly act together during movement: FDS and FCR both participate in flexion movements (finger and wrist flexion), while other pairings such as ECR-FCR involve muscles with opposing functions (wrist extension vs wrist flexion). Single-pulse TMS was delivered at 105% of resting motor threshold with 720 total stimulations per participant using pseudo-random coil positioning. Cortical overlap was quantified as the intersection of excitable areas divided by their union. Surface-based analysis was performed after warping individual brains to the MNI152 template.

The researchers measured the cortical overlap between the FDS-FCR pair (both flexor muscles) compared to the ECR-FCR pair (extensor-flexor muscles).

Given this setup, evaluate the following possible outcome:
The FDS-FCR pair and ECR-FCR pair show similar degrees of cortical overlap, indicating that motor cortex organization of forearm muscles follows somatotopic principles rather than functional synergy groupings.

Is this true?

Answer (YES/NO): NO